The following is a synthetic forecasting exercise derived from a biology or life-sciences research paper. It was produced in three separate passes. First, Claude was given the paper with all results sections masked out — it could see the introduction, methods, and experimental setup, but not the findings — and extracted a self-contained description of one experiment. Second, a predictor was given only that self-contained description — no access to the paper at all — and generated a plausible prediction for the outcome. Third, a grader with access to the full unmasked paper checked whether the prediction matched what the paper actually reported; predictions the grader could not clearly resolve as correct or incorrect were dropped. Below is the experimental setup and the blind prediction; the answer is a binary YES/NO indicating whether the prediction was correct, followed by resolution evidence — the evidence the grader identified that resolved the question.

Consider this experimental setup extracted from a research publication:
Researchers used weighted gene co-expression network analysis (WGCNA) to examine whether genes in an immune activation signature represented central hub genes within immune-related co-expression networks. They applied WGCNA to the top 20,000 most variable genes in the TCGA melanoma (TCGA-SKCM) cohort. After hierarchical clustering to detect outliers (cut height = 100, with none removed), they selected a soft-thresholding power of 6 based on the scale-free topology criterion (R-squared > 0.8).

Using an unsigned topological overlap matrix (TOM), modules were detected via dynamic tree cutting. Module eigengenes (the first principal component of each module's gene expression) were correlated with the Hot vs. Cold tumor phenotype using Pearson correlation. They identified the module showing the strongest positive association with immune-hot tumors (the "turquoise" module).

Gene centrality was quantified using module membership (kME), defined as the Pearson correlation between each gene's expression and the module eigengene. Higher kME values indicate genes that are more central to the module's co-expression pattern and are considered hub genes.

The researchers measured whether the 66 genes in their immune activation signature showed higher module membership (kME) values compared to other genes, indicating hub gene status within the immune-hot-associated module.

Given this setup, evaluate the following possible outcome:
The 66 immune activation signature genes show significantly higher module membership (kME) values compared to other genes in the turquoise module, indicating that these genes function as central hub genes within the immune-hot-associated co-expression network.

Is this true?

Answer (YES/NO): YES